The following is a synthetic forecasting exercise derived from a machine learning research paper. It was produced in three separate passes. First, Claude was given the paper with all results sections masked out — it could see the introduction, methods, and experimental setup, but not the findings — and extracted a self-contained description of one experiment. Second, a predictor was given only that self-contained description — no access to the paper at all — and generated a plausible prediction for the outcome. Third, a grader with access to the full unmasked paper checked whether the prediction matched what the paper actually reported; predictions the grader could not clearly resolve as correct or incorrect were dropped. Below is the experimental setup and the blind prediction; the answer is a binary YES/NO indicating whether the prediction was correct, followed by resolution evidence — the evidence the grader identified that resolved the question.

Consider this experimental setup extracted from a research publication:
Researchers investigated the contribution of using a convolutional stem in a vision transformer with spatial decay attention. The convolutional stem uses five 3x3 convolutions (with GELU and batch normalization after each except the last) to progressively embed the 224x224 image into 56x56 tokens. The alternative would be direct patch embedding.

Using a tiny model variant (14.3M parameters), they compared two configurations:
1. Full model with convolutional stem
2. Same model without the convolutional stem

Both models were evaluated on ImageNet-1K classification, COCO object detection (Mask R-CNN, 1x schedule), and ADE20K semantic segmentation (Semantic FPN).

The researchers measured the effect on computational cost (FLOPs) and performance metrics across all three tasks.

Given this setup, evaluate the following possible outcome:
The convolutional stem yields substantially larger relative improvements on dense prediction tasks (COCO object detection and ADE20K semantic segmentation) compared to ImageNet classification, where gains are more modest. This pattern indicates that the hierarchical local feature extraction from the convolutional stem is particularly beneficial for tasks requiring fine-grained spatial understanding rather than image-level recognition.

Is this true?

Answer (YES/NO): YES